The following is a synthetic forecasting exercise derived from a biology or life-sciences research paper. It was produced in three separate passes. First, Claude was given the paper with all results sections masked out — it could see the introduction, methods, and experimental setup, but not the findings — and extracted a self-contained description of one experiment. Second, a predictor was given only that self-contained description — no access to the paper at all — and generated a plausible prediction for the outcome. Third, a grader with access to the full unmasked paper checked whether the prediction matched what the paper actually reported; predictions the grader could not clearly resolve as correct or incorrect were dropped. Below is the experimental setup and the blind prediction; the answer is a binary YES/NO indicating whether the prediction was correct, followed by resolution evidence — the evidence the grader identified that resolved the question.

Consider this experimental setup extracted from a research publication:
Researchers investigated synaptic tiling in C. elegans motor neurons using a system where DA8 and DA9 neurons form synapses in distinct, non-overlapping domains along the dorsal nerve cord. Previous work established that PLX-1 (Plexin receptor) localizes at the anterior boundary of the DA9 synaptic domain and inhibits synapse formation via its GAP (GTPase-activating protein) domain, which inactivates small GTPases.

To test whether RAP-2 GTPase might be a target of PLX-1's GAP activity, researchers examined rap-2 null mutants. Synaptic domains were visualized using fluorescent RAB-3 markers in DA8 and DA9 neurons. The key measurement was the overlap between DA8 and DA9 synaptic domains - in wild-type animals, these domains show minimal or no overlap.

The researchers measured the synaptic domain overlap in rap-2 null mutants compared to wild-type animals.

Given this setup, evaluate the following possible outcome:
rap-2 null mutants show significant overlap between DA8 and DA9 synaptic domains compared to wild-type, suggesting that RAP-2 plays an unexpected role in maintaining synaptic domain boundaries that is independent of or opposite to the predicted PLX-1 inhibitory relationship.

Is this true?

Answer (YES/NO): YES